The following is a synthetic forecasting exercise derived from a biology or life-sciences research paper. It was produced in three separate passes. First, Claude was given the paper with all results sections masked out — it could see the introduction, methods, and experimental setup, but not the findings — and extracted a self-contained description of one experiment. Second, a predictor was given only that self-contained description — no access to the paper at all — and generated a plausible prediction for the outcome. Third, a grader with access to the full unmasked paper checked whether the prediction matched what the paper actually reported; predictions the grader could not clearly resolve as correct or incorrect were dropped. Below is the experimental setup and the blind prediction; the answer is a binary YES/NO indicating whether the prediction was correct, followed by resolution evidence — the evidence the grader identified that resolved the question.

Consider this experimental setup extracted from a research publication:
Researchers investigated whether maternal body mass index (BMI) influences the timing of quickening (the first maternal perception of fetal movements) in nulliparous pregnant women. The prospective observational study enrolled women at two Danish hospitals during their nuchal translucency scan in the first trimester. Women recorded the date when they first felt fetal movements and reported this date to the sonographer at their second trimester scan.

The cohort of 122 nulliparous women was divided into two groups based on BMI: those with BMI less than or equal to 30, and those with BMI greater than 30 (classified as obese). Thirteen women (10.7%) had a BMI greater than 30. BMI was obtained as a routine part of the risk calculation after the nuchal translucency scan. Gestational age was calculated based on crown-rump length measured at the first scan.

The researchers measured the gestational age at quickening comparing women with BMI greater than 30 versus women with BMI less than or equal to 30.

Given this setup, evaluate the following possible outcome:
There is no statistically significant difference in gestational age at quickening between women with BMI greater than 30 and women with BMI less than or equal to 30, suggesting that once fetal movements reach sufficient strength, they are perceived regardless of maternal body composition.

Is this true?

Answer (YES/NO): NO